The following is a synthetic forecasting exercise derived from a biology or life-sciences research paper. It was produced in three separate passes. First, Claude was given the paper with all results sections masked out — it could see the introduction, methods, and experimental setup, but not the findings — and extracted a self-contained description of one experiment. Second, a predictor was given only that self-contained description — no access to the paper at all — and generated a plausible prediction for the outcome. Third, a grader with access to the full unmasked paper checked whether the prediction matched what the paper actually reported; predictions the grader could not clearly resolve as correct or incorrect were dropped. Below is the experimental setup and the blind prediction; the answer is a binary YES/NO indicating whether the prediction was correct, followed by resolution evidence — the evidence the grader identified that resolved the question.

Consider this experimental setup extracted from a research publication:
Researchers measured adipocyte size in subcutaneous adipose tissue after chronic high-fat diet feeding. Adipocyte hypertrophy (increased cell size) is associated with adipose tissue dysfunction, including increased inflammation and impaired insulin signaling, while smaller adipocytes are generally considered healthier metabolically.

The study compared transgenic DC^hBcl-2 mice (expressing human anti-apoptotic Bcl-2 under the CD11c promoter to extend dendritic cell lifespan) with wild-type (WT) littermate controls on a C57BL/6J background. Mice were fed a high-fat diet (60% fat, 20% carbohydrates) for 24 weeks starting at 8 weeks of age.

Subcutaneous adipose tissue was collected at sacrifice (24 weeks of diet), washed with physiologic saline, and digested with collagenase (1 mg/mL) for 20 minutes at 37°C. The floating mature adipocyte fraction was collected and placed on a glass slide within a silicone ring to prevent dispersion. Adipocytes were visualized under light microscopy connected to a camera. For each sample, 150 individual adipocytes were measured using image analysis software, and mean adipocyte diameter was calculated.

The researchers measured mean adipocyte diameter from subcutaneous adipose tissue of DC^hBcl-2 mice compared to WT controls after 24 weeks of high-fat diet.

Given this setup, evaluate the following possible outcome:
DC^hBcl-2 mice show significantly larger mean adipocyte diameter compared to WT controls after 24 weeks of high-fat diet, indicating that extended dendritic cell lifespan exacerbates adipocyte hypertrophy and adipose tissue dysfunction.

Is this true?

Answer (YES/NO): NO